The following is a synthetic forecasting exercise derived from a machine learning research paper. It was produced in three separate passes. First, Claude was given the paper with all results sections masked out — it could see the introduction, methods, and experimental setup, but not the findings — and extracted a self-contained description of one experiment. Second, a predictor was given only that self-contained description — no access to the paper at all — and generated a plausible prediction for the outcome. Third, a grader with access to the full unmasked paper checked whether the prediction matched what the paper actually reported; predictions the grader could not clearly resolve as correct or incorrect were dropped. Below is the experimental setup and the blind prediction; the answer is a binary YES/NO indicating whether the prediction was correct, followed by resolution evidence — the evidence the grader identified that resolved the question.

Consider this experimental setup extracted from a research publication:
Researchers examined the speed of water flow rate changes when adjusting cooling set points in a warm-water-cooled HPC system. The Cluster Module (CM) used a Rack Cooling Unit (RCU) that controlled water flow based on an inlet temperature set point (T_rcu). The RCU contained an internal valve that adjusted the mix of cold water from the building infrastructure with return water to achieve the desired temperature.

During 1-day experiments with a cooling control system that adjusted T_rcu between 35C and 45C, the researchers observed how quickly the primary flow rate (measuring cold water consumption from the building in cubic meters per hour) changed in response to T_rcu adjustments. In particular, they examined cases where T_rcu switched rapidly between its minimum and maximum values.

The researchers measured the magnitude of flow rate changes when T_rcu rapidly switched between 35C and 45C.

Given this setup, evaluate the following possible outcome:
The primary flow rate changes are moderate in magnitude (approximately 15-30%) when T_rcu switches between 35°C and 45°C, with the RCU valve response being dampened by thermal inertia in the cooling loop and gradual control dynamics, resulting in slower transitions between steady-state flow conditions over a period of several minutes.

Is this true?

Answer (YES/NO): NO